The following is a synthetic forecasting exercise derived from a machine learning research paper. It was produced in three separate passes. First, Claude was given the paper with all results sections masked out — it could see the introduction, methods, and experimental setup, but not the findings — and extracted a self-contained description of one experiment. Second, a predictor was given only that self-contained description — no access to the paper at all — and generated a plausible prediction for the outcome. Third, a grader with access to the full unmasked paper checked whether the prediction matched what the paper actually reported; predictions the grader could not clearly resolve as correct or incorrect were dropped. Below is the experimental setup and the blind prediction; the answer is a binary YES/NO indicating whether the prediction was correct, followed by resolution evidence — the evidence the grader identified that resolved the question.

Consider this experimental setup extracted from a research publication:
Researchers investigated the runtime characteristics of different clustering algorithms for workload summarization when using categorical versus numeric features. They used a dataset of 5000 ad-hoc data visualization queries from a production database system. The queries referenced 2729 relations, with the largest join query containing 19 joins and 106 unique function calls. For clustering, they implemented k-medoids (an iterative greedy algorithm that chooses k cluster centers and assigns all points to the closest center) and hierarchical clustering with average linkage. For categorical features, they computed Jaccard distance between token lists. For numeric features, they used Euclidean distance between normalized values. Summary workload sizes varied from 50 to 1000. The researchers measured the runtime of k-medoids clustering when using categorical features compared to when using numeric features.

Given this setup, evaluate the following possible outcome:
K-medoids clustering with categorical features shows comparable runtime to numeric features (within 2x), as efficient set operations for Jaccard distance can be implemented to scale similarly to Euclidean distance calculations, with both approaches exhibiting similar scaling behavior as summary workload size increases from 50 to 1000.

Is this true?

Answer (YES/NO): NO